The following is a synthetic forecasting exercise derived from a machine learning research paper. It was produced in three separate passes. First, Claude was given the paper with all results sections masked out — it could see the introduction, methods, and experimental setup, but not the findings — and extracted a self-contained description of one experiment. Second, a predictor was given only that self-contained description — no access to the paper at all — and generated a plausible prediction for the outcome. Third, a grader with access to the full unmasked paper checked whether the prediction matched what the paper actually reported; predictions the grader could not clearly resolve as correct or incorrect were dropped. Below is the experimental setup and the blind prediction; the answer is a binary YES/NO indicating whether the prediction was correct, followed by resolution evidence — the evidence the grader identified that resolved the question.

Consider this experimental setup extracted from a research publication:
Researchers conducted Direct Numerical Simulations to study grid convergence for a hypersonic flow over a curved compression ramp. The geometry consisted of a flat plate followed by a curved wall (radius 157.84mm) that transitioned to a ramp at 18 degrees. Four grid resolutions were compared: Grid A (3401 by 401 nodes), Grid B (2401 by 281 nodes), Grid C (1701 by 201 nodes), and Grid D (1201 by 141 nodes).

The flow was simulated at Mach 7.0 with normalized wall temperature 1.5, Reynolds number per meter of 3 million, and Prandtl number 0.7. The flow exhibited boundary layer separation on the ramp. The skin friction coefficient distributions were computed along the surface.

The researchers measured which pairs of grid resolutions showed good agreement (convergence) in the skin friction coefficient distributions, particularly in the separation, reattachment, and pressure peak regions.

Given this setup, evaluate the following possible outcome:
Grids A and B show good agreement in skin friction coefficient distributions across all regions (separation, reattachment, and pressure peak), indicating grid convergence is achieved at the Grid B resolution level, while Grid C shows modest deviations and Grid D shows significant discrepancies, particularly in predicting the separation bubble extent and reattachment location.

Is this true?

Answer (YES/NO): NO